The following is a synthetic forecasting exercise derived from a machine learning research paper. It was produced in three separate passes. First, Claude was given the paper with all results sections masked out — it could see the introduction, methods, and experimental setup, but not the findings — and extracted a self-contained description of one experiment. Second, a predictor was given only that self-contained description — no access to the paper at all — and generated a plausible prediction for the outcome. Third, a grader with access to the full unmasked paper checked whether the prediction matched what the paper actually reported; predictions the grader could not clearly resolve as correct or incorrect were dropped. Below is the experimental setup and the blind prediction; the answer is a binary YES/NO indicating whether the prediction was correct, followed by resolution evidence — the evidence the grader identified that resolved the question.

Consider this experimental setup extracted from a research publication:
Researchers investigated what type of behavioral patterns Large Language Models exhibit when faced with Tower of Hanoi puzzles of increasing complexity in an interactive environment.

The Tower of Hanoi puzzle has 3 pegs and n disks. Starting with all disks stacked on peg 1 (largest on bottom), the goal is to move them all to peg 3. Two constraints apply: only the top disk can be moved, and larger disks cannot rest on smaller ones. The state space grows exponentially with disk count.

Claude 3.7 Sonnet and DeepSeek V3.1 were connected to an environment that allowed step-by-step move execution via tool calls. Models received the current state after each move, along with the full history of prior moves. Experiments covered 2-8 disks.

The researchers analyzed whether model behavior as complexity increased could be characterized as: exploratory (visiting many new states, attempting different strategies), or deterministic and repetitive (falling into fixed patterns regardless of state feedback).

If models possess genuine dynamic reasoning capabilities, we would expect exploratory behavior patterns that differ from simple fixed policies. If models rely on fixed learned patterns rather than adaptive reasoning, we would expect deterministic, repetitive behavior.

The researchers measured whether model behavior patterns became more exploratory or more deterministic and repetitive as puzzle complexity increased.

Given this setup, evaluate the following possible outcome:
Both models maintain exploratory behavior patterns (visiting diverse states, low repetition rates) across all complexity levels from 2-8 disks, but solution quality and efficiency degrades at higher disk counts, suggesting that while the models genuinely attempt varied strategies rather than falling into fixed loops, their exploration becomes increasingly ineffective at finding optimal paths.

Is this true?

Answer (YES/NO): NO